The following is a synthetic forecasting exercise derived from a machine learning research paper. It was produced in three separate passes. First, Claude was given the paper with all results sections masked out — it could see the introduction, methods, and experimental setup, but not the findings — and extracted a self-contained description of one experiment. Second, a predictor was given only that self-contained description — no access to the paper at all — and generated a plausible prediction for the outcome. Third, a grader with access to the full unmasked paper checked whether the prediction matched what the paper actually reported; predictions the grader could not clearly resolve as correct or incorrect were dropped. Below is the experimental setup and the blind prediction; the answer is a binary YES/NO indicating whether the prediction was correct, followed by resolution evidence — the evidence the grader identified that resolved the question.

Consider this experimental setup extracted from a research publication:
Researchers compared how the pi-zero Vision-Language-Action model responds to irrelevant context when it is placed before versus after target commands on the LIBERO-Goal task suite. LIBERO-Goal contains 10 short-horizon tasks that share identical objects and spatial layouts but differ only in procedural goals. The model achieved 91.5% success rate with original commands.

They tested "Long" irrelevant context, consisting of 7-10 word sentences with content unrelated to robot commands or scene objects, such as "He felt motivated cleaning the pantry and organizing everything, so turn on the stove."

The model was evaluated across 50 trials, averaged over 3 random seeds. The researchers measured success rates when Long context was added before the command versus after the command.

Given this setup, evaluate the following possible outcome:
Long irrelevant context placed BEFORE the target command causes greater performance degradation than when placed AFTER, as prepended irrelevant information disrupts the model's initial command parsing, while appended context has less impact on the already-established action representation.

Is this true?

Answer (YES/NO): NO